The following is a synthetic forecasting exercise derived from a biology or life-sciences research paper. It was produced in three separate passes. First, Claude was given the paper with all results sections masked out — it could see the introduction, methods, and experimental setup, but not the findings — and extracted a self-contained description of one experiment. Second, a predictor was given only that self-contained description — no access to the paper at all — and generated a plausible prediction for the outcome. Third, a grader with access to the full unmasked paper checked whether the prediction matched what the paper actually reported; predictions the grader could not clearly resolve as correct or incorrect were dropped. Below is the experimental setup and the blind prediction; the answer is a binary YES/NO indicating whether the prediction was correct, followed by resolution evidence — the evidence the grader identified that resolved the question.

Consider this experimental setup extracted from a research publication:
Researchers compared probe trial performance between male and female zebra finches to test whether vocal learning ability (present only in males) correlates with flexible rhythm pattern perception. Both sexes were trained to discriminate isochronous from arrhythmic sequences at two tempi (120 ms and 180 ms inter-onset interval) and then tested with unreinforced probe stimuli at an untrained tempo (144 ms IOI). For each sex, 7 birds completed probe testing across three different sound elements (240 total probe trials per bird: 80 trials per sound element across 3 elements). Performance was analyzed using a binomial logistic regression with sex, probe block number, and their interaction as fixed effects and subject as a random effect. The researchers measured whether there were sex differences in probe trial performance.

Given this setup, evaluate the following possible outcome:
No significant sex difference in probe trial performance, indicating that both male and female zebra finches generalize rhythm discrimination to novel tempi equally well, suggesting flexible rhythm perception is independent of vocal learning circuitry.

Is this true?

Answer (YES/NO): NO